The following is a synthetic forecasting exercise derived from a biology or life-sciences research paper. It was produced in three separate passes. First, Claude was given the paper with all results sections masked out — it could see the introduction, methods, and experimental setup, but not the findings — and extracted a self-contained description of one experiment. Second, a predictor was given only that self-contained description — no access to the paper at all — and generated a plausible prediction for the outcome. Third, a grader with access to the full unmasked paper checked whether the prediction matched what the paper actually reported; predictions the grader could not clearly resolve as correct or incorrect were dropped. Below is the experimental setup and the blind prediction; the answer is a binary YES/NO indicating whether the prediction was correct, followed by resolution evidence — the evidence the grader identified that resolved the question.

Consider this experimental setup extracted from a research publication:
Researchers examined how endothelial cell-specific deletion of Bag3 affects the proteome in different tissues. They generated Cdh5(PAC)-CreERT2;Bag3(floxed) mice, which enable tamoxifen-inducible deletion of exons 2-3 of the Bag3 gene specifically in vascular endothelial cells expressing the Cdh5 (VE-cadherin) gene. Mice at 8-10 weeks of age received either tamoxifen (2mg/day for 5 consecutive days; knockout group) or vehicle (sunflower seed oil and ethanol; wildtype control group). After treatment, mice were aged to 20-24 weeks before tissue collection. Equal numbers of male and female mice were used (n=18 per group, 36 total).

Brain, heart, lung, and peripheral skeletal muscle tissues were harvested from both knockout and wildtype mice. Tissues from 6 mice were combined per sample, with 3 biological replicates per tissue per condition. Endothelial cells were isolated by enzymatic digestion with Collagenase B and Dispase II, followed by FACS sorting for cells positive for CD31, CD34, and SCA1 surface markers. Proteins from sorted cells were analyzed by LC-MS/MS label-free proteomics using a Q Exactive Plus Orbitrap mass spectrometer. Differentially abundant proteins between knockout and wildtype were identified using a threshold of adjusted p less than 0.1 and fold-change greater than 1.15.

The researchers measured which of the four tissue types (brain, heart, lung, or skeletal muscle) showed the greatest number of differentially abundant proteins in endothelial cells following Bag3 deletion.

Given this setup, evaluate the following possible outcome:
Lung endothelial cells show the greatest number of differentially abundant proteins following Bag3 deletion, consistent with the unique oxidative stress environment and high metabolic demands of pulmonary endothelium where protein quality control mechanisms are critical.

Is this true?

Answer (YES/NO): NO